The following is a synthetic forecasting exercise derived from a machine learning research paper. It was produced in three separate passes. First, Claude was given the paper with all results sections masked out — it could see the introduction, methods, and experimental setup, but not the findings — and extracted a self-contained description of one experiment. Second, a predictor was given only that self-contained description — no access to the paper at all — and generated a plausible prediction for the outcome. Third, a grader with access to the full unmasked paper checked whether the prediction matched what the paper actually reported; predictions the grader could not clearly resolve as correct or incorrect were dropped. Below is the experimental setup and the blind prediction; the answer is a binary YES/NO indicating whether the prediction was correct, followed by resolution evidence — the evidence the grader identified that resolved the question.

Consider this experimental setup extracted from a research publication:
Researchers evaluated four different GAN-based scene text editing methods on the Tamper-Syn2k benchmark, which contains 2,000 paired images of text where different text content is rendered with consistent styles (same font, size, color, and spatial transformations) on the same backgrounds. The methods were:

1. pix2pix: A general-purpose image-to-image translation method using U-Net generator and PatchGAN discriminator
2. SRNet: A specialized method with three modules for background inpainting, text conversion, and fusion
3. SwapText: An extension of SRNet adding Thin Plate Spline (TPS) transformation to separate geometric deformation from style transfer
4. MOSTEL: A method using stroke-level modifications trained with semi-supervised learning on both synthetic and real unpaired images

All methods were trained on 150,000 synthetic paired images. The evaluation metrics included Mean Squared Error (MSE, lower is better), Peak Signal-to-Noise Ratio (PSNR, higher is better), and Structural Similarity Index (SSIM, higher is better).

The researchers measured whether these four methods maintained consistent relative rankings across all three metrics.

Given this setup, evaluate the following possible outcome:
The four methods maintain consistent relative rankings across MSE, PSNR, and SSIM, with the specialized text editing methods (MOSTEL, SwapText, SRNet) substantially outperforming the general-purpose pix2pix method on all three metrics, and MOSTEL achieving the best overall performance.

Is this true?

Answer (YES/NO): YES